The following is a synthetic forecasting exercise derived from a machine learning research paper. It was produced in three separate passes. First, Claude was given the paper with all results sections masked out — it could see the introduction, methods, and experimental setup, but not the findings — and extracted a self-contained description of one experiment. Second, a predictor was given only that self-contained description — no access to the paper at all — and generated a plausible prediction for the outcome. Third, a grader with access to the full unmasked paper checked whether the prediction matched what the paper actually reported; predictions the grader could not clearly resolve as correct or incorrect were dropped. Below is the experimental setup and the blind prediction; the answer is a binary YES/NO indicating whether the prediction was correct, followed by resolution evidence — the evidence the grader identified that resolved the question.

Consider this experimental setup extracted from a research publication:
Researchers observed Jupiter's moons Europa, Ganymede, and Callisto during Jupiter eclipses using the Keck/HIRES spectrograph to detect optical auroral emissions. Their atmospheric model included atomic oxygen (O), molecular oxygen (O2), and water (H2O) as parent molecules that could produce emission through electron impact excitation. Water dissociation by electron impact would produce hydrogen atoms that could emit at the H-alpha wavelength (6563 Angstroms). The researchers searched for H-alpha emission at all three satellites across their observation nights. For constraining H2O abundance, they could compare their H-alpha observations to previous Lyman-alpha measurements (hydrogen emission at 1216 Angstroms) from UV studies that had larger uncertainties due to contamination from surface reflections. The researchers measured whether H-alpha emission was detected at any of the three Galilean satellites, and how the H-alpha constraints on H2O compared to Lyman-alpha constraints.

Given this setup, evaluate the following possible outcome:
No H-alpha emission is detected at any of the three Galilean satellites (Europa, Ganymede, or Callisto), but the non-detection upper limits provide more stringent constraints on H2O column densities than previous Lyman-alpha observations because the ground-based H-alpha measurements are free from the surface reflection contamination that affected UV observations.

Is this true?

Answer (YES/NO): YES